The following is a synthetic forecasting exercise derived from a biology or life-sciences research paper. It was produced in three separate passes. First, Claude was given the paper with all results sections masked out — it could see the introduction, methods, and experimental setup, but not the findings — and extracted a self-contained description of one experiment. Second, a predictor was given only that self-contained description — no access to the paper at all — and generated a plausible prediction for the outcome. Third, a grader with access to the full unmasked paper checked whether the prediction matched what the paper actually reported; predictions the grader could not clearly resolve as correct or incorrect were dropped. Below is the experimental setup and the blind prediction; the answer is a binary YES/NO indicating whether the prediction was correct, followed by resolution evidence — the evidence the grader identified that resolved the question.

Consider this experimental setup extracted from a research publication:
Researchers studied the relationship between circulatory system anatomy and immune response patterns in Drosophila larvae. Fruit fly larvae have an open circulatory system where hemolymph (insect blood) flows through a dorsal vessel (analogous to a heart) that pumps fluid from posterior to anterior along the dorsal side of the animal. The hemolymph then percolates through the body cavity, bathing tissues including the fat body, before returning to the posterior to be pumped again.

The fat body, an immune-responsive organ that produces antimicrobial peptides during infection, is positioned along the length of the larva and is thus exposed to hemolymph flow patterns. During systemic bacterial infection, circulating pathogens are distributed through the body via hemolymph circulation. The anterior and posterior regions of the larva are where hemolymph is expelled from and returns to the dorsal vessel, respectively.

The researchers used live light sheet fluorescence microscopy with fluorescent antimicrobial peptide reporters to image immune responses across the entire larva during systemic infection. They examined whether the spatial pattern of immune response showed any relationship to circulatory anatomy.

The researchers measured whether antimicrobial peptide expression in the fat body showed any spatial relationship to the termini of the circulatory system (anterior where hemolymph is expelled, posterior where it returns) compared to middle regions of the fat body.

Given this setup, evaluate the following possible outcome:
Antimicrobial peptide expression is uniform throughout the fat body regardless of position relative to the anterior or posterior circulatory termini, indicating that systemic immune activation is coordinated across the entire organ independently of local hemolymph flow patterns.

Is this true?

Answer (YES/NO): NO